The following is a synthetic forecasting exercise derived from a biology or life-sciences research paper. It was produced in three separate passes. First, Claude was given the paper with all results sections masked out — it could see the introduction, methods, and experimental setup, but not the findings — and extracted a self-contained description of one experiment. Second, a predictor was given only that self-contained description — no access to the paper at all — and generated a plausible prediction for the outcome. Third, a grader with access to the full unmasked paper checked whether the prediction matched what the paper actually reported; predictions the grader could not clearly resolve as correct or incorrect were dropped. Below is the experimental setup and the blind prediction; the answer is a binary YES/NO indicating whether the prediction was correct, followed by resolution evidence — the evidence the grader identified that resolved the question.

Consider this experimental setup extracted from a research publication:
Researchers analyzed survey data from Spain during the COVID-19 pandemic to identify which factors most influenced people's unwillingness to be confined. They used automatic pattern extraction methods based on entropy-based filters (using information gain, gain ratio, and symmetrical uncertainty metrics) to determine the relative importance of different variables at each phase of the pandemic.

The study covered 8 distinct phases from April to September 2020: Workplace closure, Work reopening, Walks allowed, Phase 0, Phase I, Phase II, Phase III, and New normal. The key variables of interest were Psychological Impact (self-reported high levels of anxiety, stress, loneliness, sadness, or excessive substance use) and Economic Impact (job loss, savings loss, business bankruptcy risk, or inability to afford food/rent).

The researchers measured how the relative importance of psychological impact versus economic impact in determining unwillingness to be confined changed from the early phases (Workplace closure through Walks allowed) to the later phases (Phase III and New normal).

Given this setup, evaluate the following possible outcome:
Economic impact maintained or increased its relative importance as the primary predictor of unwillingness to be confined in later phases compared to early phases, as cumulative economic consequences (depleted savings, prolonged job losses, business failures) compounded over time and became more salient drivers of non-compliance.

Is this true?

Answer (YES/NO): YES